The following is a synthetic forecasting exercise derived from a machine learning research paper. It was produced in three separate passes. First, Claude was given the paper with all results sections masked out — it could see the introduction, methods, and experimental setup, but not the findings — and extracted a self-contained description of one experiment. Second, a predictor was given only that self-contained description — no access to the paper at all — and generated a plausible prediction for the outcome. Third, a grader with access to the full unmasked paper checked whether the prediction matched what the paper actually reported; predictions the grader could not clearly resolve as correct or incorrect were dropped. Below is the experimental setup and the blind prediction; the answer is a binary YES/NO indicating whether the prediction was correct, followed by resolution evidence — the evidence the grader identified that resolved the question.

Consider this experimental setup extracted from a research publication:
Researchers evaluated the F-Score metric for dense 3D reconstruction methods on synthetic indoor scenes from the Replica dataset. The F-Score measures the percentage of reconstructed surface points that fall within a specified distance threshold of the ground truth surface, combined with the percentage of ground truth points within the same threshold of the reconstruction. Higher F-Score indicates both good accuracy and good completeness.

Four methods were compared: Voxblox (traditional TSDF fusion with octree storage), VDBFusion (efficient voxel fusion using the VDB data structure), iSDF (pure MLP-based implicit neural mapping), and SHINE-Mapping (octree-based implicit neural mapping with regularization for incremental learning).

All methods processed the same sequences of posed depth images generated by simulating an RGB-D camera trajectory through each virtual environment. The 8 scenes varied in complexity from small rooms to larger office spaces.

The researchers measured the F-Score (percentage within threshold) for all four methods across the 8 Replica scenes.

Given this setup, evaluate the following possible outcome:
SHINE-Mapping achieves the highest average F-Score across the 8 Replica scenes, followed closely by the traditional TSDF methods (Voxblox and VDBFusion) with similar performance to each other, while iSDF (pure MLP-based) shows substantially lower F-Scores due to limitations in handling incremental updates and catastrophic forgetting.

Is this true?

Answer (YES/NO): NO